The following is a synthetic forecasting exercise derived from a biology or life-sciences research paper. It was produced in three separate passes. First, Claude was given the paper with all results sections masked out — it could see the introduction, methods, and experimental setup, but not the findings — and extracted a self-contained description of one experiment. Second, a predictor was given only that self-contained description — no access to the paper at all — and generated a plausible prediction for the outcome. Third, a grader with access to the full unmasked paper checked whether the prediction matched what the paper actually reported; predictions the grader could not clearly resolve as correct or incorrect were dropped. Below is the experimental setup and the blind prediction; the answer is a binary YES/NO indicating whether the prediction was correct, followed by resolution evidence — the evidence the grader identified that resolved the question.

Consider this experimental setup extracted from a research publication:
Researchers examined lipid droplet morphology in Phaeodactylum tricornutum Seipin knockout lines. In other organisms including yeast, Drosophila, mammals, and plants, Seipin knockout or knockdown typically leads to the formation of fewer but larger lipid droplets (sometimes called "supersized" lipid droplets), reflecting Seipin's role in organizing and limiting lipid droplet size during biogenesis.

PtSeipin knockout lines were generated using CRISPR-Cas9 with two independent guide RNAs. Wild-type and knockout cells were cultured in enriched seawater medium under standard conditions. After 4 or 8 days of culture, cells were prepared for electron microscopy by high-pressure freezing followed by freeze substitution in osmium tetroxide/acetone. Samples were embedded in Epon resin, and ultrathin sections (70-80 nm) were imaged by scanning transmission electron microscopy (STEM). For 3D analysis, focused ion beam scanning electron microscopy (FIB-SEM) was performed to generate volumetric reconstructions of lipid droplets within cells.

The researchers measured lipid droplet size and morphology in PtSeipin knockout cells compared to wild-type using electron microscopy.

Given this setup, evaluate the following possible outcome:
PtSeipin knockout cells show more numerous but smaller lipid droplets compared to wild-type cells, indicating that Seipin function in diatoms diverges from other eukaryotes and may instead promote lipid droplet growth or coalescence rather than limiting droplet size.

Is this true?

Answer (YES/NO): NO